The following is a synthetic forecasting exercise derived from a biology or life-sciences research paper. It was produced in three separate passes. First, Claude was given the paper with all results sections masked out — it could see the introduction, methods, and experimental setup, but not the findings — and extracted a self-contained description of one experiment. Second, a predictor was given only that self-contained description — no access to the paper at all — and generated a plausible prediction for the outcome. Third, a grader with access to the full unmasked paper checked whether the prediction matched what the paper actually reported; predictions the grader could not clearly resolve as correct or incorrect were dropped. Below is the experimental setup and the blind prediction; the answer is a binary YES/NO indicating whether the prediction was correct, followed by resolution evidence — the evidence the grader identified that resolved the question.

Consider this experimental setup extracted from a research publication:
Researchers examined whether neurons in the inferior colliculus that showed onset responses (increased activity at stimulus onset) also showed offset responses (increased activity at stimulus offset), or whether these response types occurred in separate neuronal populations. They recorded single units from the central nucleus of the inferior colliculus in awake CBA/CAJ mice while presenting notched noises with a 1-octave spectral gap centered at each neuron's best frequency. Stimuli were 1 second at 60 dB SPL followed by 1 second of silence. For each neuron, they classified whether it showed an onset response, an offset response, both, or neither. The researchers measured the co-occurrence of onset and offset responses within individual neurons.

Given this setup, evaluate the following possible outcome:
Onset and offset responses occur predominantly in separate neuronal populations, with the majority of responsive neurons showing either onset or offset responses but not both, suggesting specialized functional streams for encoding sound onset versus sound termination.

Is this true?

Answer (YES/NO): YES